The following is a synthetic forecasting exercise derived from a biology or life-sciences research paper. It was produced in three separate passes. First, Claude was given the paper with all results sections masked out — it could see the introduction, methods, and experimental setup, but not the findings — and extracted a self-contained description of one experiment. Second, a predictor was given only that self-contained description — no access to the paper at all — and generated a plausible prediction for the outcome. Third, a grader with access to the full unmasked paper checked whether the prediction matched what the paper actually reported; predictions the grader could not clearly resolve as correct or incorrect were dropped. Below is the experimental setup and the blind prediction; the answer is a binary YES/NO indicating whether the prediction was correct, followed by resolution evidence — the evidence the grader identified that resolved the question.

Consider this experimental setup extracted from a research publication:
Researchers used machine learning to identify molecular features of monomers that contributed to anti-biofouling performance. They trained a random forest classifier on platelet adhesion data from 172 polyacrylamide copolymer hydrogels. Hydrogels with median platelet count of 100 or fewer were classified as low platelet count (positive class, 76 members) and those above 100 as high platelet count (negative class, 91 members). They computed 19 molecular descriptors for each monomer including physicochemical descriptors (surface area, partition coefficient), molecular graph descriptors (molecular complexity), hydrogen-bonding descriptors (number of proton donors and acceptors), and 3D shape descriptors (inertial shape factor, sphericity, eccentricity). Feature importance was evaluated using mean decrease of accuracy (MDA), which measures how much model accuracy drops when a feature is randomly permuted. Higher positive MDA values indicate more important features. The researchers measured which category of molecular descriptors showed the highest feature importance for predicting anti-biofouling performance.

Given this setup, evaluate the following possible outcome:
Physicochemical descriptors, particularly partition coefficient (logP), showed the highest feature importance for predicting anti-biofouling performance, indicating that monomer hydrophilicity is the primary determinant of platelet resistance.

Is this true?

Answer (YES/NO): NO